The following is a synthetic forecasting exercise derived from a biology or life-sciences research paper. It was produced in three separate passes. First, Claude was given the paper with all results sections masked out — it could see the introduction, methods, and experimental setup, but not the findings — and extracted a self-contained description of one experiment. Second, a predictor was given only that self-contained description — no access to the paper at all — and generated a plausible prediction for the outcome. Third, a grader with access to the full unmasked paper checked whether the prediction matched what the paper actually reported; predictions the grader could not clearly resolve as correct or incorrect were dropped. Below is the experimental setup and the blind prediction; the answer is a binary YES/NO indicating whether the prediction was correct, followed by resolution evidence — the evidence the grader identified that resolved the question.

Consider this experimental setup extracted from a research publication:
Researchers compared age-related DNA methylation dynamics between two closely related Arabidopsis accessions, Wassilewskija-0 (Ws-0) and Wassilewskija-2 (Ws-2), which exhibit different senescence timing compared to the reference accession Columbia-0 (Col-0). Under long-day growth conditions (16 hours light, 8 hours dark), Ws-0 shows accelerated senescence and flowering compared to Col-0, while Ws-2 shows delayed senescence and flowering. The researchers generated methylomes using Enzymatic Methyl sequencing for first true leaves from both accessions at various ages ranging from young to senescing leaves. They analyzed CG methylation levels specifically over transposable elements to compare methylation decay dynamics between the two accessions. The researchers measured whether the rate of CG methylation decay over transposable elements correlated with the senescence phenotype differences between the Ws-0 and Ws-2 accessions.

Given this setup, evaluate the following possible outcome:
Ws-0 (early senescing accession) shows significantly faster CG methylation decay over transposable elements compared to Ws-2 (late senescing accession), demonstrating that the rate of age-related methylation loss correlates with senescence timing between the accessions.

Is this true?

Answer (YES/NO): NO